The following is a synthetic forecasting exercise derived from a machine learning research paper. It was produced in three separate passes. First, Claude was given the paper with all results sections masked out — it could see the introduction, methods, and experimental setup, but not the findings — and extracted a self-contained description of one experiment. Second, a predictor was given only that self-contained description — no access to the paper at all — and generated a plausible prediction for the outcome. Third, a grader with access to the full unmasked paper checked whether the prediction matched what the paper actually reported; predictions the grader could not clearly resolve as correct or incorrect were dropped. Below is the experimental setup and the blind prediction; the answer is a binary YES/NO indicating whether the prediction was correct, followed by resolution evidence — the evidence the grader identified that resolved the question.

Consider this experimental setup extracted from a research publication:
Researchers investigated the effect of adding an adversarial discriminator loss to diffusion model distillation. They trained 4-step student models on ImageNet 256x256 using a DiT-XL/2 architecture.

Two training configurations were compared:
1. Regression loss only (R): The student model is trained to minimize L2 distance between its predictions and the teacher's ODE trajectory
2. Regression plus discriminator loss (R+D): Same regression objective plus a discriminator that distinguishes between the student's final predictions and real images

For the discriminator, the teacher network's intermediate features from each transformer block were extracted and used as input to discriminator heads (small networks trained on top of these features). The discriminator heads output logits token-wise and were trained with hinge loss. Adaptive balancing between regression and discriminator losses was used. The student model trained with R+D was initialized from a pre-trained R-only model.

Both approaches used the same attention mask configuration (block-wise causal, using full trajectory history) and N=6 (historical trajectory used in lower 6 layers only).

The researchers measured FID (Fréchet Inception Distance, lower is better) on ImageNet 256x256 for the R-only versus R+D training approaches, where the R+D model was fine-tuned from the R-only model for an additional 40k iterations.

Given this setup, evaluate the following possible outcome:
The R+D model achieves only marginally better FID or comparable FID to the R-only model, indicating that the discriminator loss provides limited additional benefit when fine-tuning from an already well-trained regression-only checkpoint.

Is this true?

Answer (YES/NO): NO